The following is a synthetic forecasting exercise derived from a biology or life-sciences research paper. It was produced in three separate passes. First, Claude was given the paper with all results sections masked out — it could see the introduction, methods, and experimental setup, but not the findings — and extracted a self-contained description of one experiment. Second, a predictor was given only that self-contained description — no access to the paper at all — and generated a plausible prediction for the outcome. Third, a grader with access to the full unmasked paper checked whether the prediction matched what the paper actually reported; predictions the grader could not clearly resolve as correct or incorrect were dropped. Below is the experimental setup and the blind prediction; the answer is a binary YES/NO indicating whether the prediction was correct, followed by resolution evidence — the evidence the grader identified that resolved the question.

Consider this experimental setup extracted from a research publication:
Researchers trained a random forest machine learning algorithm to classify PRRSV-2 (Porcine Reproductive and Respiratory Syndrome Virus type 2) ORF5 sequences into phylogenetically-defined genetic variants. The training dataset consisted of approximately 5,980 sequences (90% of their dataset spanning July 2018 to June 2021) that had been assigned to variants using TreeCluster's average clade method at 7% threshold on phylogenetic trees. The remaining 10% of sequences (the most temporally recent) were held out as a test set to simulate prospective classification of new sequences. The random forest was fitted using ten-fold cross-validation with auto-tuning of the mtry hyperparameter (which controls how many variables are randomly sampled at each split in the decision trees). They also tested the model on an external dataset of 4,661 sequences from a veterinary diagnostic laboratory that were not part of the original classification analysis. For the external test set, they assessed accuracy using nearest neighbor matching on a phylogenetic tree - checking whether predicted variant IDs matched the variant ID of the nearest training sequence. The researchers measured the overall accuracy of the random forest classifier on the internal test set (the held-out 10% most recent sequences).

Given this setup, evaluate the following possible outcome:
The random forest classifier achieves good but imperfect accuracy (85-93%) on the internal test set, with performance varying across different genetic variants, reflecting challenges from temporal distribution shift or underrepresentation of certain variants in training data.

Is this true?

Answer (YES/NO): NO